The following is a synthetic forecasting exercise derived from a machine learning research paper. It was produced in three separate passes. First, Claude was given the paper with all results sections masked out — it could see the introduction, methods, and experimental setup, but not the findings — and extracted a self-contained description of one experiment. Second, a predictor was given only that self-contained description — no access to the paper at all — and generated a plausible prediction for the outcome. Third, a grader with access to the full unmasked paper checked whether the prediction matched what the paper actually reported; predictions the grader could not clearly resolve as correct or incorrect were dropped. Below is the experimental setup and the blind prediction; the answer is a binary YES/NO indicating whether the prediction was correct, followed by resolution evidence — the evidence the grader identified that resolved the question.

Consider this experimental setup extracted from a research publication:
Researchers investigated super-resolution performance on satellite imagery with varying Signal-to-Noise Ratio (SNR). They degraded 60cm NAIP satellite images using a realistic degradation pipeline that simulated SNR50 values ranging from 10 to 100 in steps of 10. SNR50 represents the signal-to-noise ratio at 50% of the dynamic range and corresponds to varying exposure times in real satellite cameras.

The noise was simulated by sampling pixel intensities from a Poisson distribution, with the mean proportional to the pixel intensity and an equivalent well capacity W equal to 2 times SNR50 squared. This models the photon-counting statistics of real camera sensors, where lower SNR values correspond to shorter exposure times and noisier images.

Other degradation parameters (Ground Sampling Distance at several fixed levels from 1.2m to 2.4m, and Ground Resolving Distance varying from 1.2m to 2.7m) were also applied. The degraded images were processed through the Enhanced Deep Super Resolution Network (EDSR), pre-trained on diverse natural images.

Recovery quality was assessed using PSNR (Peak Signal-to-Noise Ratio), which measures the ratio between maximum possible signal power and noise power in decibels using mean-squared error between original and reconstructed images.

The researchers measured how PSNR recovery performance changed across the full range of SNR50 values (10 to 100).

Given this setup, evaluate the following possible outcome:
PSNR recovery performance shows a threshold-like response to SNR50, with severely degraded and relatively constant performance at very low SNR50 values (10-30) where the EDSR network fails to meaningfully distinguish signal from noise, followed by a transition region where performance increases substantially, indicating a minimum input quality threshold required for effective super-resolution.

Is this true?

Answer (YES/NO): NO